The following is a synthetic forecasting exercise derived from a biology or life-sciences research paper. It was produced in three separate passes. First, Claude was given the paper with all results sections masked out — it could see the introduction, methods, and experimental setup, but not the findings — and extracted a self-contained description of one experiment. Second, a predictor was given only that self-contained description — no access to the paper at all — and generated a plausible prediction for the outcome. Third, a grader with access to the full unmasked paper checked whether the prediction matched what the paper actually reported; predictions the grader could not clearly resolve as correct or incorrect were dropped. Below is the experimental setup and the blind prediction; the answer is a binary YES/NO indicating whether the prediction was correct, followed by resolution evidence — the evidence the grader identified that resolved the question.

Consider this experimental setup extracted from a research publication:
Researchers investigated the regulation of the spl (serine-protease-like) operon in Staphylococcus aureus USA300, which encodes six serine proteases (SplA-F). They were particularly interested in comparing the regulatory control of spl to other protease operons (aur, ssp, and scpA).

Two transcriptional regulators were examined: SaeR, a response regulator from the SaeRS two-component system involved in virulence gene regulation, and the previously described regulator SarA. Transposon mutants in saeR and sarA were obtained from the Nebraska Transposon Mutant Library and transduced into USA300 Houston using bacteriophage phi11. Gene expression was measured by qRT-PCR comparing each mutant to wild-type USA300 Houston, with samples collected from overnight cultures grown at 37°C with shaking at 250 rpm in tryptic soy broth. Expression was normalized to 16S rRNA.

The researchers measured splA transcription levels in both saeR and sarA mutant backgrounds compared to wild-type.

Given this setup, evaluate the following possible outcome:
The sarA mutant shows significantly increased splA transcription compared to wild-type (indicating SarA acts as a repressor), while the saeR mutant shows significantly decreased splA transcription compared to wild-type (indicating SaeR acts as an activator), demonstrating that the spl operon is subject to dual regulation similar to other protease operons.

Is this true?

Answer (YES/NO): NO